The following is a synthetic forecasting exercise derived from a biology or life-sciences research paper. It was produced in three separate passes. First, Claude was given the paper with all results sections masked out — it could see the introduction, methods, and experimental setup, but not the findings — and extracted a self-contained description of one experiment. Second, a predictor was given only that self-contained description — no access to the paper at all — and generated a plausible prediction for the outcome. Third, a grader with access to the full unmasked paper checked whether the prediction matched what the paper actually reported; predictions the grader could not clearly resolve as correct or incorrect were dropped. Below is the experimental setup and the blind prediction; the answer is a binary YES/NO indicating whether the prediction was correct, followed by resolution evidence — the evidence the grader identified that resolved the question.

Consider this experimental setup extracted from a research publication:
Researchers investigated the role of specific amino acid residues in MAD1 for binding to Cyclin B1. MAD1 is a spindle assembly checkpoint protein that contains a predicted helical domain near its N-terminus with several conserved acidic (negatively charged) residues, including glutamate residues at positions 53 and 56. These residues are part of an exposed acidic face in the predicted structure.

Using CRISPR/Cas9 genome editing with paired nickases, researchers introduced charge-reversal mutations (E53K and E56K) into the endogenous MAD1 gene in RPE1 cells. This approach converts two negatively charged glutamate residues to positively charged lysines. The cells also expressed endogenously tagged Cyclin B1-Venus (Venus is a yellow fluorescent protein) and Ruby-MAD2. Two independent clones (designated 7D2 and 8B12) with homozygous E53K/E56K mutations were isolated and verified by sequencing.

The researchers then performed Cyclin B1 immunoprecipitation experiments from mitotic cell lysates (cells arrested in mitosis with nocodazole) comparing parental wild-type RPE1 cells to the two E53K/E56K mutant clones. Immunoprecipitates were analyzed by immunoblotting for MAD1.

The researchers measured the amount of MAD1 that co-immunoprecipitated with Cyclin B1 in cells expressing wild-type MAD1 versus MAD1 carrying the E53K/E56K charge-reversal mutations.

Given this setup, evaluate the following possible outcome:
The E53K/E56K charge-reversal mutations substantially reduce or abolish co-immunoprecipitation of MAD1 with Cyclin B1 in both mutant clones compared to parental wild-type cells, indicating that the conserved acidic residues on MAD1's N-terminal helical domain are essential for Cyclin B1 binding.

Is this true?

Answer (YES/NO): YES